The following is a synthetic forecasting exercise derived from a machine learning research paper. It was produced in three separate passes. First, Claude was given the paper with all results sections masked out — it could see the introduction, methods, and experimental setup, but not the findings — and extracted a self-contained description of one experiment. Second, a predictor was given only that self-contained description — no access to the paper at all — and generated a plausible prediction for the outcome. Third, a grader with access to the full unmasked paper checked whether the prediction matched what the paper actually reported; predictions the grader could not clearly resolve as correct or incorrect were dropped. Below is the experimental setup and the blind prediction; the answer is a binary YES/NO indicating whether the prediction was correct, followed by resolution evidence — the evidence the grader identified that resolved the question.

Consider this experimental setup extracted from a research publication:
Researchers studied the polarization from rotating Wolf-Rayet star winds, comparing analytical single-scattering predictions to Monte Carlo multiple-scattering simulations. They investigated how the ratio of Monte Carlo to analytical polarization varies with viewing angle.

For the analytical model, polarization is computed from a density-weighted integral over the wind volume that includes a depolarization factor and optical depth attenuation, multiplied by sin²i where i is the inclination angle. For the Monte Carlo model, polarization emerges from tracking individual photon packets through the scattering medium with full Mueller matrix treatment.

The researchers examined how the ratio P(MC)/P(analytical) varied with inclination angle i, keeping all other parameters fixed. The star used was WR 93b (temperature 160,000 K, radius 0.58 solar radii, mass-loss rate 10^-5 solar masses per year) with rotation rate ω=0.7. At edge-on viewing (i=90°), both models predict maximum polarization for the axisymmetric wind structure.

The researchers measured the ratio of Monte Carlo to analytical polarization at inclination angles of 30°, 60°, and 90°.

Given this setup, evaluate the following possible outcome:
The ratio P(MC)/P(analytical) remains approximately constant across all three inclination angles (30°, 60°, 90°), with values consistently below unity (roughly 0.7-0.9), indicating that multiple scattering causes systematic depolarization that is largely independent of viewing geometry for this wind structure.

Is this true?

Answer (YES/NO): NO